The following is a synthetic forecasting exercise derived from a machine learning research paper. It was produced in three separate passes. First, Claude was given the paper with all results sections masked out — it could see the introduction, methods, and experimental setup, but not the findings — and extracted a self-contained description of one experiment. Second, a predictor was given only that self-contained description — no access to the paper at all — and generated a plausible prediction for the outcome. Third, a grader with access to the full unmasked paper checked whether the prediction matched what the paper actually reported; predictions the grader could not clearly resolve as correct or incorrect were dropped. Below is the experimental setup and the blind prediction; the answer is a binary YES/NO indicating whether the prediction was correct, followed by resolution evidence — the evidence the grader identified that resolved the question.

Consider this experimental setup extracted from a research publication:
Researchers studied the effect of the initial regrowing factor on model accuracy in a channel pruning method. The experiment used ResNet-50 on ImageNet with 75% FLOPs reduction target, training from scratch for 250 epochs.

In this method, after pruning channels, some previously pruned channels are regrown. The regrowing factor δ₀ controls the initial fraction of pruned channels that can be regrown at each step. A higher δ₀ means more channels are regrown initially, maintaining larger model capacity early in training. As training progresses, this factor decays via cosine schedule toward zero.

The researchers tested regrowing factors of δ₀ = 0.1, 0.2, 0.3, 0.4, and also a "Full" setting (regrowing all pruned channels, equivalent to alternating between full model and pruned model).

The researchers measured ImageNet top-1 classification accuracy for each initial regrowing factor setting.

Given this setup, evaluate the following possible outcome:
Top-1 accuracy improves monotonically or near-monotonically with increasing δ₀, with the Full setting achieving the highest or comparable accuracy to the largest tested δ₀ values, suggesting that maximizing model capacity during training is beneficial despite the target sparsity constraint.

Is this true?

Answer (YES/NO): YES